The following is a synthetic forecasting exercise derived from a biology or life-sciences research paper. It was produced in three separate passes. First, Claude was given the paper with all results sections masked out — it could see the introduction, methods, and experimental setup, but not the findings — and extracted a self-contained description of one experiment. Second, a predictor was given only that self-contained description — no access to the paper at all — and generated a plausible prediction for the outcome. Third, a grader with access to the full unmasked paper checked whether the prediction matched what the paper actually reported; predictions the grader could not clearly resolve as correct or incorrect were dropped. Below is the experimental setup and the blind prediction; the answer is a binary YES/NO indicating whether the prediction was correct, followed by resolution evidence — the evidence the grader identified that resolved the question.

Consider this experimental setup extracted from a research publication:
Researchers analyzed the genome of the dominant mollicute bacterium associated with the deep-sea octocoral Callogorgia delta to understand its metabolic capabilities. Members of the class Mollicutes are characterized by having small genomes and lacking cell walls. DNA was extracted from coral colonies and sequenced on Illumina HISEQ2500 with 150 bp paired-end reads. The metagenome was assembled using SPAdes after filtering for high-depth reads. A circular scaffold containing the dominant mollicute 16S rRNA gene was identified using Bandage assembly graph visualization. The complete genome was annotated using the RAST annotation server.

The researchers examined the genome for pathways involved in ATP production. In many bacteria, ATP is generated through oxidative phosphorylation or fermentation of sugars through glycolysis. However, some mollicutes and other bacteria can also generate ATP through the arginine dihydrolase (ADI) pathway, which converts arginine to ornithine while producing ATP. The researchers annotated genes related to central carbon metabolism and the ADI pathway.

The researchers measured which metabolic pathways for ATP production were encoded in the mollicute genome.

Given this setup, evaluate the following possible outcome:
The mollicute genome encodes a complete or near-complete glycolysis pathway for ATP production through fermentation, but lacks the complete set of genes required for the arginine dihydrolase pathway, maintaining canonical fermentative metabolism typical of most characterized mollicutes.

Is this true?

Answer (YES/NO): NO